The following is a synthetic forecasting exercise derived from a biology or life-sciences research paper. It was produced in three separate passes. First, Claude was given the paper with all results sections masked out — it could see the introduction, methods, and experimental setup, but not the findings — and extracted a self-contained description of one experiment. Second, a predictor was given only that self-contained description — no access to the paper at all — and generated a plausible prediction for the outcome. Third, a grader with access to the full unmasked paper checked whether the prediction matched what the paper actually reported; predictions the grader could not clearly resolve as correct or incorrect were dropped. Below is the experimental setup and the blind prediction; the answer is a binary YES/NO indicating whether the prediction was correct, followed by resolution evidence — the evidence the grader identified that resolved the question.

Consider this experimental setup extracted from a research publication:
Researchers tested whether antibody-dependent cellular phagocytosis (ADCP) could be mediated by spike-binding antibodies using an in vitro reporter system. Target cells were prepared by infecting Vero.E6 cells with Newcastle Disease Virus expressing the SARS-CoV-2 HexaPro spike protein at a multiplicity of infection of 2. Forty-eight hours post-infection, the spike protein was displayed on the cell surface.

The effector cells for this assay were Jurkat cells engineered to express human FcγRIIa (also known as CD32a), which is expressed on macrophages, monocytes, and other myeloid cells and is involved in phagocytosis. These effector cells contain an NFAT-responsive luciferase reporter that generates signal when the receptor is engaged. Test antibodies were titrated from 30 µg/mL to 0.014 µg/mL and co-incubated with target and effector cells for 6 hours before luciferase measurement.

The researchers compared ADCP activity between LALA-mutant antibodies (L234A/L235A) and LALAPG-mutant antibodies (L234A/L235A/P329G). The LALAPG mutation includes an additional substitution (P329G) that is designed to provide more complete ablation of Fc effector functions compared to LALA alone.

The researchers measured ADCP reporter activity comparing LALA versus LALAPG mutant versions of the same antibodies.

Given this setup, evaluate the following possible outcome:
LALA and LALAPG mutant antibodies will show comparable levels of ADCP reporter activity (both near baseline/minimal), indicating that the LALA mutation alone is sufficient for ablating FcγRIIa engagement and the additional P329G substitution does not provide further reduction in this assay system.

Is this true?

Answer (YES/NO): YES